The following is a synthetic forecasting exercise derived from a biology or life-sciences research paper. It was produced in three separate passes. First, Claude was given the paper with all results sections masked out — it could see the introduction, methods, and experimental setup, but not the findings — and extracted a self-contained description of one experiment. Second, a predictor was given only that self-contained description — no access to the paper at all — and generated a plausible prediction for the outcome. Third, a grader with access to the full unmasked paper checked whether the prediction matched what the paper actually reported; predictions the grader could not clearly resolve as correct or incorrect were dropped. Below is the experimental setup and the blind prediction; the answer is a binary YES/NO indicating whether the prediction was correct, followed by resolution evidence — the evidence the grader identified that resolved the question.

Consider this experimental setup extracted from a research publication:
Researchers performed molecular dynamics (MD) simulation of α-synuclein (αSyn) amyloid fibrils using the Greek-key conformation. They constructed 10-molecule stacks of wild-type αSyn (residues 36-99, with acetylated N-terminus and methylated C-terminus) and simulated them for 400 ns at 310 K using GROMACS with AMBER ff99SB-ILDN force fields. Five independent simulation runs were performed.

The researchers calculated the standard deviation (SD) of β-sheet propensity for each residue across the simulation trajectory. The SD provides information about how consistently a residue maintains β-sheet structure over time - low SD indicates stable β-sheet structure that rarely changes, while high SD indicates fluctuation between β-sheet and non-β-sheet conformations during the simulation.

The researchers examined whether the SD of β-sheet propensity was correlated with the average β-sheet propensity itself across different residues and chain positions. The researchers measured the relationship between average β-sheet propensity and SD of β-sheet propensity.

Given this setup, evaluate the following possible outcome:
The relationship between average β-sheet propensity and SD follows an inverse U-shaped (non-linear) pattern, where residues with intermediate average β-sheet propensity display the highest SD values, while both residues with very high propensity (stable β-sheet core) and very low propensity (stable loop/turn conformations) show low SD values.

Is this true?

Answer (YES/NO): NO